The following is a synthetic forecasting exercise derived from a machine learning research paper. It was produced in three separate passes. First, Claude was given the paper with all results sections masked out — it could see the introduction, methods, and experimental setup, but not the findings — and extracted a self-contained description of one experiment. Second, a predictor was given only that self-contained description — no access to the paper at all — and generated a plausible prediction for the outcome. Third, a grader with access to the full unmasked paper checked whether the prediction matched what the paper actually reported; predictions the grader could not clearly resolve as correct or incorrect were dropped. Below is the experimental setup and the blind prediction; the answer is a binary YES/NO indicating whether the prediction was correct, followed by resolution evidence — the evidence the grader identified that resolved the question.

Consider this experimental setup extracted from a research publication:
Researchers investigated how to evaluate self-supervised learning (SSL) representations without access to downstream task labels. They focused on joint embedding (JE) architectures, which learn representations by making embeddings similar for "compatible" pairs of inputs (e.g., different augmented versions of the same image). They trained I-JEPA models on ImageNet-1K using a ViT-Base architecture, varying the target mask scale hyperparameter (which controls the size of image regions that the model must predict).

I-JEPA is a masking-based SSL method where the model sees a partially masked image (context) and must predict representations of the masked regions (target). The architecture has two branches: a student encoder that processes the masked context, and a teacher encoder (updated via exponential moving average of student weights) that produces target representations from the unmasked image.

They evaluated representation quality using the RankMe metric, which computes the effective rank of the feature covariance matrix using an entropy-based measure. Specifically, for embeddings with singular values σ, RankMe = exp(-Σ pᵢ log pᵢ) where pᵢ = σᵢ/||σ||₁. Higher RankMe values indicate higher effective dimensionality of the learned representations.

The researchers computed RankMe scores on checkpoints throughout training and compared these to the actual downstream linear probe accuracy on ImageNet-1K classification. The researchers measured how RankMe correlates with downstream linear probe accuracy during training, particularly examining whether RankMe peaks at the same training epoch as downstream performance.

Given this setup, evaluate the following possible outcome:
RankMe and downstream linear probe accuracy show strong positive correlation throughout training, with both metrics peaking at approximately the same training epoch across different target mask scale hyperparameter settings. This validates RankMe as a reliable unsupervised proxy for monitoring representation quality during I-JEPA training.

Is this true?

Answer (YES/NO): NO